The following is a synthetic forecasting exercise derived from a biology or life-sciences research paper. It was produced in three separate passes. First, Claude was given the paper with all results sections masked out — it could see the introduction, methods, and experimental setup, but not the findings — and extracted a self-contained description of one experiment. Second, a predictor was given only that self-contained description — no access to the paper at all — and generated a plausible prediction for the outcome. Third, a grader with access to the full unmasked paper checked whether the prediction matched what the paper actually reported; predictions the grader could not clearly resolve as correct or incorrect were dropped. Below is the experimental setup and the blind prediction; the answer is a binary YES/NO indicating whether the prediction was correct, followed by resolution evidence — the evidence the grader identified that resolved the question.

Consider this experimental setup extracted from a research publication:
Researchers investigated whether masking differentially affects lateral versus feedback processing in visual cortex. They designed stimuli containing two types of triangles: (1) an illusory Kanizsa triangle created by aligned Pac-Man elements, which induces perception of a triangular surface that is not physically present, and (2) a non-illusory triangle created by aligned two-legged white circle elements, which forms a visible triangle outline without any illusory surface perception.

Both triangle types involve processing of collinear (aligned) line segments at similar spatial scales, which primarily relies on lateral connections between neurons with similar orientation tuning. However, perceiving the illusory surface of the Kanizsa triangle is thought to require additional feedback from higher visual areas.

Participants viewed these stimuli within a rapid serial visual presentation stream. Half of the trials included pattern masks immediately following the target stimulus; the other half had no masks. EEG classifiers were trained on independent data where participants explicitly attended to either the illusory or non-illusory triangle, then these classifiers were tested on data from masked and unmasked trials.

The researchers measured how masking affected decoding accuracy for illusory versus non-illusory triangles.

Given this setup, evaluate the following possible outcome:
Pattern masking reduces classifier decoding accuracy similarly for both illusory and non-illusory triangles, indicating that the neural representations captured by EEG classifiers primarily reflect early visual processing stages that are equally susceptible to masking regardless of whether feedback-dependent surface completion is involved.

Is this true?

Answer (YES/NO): NO